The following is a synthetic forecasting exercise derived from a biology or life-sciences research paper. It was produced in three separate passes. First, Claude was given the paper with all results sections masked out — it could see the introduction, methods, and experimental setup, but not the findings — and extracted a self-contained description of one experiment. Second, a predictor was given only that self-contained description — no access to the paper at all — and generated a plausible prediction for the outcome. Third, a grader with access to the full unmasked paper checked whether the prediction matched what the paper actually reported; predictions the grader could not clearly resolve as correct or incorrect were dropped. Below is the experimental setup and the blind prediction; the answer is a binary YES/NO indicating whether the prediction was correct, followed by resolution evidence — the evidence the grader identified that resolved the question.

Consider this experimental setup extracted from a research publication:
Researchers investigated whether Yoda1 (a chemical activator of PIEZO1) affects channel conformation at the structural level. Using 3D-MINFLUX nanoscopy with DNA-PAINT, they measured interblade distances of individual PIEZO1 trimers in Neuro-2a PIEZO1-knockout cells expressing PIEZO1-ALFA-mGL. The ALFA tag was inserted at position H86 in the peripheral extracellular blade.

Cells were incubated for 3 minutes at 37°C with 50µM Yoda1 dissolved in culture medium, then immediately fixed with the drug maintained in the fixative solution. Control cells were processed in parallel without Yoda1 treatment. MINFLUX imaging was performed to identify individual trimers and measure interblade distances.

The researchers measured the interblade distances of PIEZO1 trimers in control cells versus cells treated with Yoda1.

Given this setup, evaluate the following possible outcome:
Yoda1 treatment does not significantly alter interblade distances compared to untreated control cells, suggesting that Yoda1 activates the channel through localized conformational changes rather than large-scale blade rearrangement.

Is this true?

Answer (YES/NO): NO